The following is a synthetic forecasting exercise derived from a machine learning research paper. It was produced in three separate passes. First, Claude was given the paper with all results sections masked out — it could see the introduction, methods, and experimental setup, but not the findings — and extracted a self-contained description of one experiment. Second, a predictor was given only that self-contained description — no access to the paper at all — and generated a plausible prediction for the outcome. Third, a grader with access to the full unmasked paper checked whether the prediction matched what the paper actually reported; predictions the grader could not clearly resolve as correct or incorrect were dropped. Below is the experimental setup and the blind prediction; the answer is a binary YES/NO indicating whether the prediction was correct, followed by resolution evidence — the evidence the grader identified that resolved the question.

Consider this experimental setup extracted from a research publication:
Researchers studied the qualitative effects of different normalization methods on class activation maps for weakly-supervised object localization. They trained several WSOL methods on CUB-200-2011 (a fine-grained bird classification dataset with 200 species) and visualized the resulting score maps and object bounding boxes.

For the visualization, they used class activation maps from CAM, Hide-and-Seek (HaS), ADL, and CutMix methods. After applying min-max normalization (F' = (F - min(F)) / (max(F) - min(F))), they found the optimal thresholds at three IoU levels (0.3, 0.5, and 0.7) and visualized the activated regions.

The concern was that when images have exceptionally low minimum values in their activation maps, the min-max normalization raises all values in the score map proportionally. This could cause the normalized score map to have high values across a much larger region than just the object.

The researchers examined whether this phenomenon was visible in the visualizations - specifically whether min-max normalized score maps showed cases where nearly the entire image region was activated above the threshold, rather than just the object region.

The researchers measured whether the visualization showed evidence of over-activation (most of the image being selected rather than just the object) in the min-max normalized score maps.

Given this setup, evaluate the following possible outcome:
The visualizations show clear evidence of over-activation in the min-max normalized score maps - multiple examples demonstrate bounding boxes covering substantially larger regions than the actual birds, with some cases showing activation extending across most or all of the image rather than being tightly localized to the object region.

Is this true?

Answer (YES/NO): YES